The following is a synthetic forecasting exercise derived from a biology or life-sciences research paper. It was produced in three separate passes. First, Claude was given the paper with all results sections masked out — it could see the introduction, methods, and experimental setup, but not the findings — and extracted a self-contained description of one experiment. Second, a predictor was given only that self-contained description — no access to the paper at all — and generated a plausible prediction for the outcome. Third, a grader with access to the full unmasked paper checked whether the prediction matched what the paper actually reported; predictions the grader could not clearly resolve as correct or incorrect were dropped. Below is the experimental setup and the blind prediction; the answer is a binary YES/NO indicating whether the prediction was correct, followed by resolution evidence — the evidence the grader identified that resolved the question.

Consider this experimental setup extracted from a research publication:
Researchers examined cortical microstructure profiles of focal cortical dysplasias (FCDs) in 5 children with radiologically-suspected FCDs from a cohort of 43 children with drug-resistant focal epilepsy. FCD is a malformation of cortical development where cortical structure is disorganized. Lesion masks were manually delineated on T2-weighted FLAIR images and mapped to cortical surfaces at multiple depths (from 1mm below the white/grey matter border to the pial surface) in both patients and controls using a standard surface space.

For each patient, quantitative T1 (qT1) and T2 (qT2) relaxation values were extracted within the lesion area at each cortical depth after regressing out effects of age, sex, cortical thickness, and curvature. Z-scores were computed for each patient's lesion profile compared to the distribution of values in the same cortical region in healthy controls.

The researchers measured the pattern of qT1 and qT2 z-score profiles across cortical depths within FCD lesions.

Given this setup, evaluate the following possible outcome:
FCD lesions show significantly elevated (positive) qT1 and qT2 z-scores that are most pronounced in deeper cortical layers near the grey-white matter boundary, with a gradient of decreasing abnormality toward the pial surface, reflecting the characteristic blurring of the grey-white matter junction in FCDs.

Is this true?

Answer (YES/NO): NO